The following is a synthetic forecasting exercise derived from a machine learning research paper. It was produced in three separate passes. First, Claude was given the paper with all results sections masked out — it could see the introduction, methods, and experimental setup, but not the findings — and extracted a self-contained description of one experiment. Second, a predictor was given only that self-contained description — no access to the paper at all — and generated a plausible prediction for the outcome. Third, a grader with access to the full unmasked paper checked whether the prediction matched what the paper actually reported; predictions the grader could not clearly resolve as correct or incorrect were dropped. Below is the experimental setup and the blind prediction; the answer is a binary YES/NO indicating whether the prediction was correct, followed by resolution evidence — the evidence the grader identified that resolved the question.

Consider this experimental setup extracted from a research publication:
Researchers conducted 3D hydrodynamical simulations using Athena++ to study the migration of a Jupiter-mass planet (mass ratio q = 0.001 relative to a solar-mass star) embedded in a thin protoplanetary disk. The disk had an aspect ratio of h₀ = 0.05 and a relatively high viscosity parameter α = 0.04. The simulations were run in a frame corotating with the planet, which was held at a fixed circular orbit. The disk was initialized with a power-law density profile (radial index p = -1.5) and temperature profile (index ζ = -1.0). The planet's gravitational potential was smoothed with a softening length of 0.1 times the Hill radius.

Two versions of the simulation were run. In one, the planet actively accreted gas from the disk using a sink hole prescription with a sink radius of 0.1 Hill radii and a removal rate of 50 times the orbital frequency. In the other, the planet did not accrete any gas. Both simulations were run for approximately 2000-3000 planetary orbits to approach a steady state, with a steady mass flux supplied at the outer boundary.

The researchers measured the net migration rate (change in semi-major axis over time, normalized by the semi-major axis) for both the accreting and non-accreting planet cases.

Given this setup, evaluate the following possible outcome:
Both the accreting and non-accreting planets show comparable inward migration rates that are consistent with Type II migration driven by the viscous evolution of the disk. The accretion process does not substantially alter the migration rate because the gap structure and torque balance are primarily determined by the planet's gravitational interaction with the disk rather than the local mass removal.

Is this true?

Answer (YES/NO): NO